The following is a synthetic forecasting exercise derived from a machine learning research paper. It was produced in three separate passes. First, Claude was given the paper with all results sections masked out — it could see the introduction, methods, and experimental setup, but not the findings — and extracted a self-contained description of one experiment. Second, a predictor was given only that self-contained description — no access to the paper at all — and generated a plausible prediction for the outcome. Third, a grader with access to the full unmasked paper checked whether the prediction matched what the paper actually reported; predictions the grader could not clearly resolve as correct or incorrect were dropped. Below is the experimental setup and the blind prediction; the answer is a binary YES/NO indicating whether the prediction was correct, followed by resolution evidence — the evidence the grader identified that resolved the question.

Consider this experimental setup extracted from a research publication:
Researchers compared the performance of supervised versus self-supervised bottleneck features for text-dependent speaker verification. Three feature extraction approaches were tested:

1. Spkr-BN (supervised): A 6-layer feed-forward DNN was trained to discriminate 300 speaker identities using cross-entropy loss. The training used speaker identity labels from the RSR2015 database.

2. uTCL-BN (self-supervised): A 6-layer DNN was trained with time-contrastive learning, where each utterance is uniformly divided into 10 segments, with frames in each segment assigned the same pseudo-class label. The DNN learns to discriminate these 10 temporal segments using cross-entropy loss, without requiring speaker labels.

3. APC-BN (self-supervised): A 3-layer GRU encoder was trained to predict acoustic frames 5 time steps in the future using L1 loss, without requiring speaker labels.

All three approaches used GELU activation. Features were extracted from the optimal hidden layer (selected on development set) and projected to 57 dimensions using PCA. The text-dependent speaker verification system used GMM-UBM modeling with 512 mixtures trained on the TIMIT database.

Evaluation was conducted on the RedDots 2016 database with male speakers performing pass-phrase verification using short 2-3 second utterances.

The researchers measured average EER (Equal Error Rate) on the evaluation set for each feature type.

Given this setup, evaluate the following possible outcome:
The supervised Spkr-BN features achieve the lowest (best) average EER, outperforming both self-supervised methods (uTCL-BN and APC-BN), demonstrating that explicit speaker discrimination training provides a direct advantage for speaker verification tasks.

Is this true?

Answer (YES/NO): NO